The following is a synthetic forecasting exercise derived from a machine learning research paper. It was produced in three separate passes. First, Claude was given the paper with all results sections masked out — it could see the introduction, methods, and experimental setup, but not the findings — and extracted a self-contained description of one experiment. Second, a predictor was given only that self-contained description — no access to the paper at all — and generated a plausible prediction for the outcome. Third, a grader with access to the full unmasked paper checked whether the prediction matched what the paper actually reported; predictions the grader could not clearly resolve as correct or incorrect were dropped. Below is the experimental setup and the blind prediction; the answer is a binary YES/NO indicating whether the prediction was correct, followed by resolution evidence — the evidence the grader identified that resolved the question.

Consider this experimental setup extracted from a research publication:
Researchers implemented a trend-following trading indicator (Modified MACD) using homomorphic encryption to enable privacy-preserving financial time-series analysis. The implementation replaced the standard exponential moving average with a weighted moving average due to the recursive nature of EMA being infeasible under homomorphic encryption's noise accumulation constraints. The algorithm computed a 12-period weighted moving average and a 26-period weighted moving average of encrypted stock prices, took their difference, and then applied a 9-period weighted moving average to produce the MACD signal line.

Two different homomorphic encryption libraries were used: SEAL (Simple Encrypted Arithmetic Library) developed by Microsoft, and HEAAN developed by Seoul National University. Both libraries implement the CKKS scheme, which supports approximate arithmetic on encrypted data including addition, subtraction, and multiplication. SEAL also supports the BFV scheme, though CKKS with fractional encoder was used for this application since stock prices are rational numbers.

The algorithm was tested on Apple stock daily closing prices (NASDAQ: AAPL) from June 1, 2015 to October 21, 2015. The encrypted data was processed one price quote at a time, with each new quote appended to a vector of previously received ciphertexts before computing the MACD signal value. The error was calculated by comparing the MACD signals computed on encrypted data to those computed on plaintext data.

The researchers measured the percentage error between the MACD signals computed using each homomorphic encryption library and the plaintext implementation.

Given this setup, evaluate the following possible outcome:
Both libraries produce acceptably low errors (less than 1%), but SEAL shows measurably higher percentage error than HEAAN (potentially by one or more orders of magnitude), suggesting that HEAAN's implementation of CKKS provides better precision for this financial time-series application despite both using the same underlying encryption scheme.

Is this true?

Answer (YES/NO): YES